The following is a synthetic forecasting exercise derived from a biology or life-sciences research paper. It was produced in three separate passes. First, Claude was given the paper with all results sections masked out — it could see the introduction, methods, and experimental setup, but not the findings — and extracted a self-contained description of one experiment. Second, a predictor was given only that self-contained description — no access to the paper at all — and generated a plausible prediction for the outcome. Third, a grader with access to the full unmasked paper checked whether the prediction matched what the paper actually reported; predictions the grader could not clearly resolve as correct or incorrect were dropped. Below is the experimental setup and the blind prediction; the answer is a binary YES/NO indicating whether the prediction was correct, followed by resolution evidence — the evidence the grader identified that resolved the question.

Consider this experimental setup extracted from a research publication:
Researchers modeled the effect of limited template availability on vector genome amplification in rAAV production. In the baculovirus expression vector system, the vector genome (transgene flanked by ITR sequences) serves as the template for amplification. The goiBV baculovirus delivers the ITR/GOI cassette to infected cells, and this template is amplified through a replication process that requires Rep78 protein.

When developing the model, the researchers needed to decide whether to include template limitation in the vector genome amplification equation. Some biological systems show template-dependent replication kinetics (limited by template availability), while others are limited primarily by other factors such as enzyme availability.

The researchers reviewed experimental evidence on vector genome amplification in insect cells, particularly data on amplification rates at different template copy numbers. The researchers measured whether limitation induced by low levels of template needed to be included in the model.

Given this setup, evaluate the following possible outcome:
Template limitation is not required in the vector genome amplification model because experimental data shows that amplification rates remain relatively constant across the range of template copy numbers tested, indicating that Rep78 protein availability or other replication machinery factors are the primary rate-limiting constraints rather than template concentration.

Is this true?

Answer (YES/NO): YES